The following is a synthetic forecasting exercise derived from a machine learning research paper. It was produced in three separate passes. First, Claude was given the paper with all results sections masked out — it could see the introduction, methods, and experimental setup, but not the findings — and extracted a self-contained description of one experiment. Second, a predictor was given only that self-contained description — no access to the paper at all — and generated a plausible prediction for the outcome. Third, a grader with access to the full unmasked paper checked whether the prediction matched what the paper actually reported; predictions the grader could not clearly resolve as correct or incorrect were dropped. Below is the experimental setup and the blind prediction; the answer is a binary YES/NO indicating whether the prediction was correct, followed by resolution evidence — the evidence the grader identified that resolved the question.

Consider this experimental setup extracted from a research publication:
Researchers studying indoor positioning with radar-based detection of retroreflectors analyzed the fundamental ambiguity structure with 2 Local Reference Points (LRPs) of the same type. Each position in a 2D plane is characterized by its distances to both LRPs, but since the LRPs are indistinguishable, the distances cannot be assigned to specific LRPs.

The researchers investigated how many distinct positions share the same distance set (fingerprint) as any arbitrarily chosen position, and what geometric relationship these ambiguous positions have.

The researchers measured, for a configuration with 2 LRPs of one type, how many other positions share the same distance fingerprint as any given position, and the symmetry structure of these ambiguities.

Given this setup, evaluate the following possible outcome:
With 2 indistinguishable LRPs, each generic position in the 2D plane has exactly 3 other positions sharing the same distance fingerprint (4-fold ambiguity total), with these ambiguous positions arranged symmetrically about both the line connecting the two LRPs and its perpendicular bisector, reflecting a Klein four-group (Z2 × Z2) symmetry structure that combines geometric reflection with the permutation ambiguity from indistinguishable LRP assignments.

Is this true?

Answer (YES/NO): YES